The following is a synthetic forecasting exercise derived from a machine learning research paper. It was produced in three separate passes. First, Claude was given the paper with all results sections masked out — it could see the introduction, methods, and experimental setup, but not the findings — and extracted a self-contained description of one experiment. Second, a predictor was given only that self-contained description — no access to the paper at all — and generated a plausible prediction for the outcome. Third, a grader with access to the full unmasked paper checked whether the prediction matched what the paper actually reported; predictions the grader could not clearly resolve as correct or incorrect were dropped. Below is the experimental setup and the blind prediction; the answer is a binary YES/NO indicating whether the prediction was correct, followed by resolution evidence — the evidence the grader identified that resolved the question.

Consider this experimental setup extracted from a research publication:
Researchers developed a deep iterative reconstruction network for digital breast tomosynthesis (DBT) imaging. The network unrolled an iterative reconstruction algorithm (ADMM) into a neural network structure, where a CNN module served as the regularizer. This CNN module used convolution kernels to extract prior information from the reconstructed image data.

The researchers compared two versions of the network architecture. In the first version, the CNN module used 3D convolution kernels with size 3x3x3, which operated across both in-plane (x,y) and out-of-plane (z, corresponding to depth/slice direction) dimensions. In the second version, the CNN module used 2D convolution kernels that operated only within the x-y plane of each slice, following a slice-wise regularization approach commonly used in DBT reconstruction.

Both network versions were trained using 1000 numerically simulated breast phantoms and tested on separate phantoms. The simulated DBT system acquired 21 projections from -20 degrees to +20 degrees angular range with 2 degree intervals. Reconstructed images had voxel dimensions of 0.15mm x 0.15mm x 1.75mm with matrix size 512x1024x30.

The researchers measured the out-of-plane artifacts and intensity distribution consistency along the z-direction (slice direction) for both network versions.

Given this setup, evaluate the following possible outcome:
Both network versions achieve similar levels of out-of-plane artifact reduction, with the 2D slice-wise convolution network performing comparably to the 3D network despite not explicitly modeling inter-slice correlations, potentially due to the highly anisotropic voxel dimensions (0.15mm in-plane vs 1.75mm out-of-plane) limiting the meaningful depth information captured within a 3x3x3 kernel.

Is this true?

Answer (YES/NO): NO